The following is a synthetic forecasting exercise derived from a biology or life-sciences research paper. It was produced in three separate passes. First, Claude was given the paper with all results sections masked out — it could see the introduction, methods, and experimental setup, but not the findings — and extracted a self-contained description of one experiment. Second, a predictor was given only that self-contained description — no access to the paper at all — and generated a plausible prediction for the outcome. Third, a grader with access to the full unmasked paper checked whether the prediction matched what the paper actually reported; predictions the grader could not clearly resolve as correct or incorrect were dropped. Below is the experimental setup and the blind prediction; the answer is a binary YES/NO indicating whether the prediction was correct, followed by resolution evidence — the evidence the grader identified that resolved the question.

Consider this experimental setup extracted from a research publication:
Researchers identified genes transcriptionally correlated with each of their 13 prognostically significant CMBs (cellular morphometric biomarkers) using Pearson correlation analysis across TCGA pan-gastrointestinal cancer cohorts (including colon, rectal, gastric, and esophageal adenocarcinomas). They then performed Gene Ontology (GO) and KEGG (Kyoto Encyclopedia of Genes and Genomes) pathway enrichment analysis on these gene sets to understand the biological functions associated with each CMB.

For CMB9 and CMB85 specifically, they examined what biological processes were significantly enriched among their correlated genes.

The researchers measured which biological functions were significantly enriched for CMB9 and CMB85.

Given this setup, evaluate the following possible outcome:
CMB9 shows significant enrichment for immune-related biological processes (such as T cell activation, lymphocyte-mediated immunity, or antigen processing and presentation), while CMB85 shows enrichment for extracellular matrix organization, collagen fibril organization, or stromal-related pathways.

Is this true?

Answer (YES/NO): NO